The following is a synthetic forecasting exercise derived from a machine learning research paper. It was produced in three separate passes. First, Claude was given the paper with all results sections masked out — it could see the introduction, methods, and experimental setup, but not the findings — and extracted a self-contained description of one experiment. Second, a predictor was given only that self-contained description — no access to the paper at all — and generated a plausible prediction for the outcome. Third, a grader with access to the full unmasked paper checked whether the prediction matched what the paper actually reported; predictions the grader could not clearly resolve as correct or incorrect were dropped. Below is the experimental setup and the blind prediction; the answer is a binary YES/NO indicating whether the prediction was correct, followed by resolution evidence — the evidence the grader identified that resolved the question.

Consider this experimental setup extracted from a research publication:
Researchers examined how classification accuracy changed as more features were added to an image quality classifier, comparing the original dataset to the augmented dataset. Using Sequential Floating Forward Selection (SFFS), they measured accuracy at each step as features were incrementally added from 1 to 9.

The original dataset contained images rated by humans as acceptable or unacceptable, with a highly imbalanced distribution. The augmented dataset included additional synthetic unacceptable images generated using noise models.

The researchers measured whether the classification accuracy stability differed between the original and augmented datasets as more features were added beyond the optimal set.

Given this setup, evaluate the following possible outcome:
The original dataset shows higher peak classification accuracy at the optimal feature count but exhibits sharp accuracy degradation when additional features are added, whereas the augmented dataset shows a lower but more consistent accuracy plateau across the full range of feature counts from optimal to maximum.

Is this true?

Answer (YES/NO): NO